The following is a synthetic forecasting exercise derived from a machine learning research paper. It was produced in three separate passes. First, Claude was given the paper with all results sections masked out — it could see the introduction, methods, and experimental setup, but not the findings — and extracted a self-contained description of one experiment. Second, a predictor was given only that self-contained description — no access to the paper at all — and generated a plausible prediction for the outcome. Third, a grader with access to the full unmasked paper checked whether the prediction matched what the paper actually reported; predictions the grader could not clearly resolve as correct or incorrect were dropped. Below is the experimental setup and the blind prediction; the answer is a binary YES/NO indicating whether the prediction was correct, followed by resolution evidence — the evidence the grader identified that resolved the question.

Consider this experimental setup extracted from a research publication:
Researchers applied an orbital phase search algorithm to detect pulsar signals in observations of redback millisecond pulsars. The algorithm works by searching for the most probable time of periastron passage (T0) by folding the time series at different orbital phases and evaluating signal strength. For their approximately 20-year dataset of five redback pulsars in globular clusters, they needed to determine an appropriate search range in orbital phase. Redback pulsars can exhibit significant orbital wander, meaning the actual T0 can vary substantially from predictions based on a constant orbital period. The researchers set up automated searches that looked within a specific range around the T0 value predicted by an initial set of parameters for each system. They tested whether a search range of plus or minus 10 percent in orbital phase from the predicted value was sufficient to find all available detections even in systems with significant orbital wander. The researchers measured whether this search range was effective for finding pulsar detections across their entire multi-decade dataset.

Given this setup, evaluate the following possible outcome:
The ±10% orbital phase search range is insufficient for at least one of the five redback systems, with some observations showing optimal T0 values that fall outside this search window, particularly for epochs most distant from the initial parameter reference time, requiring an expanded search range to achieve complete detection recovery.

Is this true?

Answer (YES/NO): NO